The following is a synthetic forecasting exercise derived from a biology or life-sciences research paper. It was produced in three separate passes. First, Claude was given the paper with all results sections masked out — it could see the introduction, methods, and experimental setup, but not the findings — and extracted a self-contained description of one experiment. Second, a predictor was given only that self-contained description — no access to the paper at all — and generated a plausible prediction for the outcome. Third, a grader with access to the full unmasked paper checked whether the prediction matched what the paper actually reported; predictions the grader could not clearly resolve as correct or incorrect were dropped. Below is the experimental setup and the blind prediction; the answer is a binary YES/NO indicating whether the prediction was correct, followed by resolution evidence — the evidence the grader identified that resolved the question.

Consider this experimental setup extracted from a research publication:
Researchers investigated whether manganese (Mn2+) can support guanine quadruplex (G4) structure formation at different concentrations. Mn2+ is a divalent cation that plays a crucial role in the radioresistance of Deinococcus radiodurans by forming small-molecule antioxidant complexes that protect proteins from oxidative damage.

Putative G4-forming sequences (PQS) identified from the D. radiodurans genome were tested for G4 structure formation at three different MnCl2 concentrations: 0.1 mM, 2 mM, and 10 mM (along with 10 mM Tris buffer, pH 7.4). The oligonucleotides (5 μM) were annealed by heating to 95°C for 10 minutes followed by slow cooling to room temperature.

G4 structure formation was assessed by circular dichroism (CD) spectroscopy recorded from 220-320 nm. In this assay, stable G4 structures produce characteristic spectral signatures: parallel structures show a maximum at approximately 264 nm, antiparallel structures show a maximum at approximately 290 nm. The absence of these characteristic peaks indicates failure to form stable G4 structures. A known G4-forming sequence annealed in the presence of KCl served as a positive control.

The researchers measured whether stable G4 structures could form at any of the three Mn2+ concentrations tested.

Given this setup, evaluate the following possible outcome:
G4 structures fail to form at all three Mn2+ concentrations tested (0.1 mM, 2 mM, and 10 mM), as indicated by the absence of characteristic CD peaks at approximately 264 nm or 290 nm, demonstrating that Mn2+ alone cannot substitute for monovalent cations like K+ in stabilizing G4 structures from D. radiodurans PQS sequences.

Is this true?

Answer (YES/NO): YES